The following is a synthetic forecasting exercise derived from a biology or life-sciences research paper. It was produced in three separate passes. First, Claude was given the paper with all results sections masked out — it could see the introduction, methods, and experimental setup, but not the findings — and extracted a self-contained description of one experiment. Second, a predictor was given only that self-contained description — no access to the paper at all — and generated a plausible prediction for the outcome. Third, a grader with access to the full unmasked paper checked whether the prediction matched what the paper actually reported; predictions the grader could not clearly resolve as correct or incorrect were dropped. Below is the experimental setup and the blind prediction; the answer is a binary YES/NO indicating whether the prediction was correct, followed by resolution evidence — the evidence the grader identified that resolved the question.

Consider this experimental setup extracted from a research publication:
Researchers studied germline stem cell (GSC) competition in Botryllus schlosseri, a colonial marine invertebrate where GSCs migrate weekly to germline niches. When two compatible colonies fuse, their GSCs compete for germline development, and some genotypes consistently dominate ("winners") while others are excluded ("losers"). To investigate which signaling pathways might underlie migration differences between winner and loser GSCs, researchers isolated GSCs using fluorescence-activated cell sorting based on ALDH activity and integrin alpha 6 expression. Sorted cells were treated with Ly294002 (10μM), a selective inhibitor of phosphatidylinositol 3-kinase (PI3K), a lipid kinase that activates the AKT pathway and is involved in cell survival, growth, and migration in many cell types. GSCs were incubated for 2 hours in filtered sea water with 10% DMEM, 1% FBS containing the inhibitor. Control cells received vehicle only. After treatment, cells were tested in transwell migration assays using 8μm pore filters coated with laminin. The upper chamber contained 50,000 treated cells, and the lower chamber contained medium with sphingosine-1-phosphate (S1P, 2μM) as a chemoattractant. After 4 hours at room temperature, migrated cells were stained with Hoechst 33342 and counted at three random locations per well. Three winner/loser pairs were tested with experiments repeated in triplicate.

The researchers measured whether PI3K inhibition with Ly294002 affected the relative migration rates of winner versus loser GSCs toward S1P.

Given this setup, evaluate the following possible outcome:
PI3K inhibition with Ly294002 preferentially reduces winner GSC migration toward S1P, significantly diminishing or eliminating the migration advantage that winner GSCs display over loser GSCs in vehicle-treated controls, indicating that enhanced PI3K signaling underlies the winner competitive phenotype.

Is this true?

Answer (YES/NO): NO